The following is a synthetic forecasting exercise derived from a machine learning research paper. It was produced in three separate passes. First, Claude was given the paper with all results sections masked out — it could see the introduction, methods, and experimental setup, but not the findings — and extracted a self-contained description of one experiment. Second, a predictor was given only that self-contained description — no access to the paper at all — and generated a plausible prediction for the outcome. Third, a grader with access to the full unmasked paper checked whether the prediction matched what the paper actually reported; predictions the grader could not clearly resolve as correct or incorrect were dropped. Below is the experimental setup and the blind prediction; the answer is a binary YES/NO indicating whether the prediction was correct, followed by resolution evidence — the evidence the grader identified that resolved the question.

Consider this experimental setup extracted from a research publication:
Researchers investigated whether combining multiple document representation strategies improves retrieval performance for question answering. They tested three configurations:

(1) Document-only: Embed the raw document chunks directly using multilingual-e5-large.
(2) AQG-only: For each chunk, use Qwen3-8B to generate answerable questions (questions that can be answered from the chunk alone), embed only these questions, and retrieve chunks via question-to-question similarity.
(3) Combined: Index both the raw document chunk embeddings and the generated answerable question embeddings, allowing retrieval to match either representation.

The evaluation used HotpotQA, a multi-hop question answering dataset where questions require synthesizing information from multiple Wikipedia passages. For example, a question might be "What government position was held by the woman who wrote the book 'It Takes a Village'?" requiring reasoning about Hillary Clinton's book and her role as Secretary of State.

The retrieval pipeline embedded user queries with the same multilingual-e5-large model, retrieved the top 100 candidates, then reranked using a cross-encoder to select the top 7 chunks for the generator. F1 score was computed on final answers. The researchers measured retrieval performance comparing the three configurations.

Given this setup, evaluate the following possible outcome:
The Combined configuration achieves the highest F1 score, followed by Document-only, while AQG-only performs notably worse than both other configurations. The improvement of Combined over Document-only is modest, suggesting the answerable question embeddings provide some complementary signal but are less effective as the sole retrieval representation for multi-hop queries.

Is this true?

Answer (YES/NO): NO